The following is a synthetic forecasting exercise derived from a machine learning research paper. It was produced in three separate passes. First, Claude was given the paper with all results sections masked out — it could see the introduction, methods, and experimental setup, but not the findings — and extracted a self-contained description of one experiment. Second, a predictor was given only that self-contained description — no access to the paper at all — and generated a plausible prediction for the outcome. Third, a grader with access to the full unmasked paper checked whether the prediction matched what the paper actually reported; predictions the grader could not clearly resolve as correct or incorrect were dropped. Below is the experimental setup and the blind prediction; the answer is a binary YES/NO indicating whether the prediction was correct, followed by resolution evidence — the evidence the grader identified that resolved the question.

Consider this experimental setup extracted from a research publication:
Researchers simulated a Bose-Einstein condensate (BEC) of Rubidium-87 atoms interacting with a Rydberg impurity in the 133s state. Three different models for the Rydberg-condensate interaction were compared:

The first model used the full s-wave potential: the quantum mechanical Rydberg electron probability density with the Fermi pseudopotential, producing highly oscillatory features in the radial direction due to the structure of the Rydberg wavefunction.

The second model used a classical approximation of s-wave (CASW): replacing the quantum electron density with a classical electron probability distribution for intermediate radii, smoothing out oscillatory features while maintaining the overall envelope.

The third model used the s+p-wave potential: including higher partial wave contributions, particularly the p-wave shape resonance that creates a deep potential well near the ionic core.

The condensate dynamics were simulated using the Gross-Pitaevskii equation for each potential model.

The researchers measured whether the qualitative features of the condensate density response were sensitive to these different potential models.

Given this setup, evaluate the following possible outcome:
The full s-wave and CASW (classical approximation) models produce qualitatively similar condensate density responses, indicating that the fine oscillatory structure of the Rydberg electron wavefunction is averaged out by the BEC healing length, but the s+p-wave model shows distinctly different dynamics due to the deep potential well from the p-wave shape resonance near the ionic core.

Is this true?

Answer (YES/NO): NO